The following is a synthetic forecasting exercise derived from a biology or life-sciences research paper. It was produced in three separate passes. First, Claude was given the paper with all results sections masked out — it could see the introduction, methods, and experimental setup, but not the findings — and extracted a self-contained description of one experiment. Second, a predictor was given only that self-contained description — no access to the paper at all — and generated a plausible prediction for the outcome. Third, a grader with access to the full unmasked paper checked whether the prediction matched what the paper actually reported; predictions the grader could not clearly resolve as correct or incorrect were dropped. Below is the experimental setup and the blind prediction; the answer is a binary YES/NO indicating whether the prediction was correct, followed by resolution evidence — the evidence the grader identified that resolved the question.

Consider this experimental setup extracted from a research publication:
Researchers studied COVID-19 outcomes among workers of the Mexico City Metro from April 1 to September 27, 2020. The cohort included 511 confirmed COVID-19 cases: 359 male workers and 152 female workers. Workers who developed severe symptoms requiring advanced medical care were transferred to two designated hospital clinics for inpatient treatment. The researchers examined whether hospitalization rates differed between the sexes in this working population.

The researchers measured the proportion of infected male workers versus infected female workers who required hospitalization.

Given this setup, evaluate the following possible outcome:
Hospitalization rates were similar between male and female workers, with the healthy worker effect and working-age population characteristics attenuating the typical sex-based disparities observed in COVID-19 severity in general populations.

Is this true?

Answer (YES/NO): YES